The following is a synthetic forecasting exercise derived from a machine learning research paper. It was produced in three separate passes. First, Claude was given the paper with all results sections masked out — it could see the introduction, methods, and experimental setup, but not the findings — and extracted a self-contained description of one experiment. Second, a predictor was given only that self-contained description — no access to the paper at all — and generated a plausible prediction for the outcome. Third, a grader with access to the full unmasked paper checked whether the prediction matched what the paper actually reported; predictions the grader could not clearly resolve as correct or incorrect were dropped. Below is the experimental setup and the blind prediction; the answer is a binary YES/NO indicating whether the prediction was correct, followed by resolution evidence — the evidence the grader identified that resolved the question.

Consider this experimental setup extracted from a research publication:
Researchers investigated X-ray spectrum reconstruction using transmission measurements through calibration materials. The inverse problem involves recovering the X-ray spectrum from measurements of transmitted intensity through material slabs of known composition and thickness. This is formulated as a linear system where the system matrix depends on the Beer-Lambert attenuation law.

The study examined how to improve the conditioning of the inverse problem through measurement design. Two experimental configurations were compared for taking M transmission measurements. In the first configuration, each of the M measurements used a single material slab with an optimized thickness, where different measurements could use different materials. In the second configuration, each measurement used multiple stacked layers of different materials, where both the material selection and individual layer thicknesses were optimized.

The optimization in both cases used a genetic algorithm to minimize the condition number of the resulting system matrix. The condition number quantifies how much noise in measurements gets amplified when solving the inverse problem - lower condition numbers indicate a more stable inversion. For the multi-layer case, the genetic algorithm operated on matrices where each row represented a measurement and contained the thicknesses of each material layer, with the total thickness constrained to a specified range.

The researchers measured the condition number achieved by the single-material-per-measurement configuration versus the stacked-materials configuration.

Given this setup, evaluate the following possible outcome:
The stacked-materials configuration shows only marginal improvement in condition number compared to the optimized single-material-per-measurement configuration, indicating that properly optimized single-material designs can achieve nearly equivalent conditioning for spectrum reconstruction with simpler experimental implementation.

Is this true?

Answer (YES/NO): NO